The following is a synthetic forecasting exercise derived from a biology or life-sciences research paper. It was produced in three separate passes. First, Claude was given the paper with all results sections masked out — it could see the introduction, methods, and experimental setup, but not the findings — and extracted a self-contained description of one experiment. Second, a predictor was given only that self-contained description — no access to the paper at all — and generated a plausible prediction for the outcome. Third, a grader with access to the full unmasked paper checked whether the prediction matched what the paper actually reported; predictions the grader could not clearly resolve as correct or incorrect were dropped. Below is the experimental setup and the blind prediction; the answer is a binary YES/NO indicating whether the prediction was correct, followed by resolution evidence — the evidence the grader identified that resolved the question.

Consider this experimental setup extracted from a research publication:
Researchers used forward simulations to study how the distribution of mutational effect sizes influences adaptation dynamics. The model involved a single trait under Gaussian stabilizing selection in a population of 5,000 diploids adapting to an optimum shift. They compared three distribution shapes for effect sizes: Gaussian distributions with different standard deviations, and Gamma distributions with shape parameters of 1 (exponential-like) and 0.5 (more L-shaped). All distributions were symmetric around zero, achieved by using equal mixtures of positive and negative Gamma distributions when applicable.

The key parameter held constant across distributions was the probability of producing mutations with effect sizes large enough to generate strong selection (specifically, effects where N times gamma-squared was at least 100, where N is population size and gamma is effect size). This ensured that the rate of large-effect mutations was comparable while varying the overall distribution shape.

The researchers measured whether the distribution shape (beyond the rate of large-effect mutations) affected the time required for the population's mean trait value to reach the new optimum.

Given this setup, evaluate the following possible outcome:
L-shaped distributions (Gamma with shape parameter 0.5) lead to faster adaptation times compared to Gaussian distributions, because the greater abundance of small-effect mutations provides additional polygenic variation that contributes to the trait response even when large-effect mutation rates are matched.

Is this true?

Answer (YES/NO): NO